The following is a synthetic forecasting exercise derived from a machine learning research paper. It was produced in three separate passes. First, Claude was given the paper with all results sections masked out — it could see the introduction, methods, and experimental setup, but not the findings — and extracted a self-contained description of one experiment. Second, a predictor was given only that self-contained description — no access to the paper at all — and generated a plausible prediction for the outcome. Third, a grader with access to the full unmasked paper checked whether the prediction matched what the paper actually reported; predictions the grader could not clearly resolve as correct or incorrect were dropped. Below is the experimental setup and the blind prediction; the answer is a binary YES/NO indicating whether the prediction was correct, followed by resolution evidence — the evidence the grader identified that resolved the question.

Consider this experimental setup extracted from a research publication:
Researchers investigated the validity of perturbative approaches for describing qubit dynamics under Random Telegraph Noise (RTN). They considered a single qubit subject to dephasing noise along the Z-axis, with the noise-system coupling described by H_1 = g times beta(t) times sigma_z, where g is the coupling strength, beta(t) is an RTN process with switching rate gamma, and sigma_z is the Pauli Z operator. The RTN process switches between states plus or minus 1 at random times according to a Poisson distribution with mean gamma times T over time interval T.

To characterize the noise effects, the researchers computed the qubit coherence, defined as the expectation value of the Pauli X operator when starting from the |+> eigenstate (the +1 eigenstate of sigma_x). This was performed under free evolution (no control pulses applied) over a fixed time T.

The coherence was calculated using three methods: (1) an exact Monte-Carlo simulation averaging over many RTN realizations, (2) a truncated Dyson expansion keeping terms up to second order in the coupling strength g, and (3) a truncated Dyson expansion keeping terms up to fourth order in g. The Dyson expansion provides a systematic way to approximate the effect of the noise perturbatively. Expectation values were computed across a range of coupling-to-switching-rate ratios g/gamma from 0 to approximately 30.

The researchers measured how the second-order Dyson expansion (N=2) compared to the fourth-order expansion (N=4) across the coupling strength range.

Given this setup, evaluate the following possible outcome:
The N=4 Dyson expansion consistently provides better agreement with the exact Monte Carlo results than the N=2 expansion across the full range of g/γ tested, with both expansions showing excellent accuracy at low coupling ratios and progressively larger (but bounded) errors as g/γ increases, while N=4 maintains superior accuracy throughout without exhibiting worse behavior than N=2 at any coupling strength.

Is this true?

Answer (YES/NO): NO